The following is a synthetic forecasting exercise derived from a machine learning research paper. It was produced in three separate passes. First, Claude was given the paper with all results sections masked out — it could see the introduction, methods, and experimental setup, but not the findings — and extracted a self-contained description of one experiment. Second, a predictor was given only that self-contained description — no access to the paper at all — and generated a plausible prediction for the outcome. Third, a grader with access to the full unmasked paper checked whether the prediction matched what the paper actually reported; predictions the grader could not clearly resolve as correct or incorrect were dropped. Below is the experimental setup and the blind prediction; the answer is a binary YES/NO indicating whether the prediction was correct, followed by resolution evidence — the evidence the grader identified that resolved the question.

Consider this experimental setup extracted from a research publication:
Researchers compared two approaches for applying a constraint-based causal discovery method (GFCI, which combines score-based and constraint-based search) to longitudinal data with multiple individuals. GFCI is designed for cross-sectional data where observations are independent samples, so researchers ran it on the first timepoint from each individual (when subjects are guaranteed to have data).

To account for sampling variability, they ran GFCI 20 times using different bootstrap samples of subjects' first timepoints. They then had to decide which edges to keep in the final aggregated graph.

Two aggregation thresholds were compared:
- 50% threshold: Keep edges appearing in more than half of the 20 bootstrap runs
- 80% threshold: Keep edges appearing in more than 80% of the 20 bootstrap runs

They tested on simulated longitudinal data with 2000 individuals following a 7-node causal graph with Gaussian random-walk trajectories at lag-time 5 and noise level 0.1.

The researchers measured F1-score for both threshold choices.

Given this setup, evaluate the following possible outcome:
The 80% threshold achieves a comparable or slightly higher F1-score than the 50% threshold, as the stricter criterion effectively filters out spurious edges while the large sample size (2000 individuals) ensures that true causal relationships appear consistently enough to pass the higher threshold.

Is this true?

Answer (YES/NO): NO